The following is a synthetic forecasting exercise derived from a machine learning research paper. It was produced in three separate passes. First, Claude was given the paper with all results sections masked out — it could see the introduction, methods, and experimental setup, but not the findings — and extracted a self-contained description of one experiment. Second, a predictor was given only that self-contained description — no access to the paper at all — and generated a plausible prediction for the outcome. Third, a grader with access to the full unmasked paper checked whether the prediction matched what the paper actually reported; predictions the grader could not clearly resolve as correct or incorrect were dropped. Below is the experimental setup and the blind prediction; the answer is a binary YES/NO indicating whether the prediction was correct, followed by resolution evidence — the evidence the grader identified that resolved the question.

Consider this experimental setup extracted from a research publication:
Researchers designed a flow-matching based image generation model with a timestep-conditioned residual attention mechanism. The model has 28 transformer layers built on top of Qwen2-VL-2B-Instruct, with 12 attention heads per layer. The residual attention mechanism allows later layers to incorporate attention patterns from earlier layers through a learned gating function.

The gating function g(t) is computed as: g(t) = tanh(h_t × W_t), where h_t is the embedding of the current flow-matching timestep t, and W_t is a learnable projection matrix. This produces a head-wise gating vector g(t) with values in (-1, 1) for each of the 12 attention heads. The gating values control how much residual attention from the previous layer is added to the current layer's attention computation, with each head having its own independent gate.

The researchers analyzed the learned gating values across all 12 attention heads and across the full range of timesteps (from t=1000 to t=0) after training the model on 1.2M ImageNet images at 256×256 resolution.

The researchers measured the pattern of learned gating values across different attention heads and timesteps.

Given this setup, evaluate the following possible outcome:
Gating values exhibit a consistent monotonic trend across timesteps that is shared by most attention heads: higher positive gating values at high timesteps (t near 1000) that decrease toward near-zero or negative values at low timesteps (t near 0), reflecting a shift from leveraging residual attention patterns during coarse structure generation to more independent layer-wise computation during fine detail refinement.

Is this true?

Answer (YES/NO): NO